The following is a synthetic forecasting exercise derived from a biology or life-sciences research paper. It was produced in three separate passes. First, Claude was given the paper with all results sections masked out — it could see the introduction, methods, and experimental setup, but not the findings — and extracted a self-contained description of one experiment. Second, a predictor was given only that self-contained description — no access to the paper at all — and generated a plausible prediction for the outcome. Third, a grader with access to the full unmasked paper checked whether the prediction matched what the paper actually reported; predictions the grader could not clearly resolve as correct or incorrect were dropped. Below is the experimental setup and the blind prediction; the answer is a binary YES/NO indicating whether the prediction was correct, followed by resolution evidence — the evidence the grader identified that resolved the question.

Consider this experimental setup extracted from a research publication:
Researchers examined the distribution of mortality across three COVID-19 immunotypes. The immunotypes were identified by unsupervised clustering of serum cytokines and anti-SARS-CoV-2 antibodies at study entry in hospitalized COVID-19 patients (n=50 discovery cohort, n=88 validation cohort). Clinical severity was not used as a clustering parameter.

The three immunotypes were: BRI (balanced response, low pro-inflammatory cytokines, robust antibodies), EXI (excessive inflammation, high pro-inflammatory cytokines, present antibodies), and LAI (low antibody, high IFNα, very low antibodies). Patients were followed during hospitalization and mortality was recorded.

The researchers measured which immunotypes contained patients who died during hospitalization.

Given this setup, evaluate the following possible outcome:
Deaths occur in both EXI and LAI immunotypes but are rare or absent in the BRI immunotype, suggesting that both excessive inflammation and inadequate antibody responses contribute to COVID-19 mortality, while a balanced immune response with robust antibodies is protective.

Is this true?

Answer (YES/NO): YES